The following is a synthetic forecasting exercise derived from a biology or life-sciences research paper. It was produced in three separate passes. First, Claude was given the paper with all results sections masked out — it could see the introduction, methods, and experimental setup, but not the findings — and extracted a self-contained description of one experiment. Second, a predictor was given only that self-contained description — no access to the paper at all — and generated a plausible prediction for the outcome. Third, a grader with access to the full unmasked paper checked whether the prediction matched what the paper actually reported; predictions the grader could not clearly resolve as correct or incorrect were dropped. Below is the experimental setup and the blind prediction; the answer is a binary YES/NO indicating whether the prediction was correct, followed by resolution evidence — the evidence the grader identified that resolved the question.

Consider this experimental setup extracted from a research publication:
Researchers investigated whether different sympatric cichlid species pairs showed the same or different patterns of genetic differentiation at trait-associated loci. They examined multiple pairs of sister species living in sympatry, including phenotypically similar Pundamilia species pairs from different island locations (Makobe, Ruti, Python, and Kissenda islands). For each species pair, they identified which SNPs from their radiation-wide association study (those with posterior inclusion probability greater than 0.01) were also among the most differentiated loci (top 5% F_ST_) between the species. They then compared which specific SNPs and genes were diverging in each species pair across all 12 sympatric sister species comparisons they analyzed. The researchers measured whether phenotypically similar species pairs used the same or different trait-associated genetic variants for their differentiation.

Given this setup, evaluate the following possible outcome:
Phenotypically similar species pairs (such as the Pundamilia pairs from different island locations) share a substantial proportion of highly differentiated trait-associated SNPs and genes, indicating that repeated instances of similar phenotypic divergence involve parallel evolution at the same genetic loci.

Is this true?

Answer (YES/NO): NO